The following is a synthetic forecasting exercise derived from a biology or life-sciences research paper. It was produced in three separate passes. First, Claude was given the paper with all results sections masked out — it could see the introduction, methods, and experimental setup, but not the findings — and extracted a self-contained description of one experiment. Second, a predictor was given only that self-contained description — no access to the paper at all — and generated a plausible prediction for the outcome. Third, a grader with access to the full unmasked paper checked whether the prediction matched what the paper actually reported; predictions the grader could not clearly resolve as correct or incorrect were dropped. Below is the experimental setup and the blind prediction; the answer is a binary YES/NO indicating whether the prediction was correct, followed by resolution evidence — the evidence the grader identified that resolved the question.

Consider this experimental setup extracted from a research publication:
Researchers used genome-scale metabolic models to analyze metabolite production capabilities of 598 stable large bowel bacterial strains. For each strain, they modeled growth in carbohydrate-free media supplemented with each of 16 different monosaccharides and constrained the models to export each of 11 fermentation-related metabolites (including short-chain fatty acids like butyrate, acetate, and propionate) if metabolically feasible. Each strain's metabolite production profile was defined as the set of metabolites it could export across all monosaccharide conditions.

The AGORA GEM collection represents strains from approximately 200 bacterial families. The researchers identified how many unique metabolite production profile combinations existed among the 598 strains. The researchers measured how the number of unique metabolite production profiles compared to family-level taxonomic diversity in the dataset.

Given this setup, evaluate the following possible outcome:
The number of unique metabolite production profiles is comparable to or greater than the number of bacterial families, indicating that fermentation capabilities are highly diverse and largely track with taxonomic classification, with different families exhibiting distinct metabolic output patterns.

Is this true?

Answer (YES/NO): NO